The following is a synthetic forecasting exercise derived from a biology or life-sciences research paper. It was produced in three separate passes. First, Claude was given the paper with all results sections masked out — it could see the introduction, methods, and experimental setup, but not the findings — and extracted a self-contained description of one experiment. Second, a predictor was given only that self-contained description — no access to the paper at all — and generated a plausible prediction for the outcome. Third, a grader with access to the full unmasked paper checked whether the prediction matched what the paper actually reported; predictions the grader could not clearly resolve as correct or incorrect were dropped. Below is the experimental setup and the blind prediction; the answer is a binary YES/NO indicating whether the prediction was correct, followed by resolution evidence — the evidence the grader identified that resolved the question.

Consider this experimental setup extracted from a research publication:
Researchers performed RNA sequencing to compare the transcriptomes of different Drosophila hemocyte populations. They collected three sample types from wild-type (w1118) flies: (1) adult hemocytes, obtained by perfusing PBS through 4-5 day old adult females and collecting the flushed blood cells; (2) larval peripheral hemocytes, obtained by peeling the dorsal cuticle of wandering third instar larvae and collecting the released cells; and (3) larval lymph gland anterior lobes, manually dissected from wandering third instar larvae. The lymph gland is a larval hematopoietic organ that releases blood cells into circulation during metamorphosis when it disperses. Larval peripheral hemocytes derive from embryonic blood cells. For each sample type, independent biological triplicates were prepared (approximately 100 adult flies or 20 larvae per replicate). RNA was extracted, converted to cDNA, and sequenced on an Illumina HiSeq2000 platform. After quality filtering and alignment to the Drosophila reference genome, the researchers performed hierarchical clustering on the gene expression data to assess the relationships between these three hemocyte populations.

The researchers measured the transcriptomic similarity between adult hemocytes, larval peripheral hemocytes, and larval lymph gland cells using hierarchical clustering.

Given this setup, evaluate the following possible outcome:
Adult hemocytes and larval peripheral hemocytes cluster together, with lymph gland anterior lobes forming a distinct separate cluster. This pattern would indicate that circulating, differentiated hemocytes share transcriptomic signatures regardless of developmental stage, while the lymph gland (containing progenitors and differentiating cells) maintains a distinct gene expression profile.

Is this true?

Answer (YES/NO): NO